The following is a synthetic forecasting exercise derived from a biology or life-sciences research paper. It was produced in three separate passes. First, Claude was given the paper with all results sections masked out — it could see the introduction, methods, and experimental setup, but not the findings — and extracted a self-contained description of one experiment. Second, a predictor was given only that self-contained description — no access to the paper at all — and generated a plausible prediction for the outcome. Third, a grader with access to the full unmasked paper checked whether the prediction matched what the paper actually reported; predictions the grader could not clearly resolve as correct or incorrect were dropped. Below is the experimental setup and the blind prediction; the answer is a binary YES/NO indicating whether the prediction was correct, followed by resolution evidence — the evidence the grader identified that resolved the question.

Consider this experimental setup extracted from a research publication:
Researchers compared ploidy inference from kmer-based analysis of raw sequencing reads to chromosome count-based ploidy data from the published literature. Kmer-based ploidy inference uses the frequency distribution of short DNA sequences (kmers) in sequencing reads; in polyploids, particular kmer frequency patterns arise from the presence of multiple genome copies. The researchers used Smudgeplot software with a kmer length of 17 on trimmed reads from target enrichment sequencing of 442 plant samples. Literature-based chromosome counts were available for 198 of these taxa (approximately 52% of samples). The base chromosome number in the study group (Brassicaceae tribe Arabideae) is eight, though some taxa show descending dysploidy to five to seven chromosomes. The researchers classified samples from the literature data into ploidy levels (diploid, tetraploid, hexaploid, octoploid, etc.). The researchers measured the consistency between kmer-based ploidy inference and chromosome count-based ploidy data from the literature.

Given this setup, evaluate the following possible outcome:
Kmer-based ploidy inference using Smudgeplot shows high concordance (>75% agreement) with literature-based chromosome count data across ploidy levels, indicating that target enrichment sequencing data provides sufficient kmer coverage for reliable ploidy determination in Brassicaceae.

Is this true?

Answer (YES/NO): NO